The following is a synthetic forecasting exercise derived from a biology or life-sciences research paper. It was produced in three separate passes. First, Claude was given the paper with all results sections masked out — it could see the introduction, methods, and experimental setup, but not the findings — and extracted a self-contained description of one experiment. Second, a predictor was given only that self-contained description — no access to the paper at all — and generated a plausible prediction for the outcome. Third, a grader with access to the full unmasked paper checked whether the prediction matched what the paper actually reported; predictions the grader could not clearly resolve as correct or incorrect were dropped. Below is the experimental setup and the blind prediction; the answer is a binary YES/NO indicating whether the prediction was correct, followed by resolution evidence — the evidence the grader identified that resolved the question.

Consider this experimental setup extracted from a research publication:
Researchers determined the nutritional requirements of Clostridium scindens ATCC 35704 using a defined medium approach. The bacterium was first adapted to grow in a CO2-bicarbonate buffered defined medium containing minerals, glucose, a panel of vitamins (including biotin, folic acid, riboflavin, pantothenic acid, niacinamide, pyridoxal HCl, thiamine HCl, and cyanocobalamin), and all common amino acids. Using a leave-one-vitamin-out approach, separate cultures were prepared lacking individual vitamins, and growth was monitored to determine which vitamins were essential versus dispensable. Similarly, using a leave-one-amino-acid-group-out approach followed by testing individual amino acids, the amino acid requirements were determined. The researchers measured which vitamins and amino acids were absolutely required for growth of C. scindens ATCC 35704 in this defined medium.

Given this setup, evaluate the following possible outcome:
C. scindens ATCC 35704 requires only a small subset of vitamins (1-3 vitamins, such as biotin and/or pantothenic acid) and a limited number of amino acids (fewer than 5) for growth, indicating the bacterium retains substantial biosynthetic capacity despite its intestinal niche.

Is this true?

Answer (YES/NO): YES